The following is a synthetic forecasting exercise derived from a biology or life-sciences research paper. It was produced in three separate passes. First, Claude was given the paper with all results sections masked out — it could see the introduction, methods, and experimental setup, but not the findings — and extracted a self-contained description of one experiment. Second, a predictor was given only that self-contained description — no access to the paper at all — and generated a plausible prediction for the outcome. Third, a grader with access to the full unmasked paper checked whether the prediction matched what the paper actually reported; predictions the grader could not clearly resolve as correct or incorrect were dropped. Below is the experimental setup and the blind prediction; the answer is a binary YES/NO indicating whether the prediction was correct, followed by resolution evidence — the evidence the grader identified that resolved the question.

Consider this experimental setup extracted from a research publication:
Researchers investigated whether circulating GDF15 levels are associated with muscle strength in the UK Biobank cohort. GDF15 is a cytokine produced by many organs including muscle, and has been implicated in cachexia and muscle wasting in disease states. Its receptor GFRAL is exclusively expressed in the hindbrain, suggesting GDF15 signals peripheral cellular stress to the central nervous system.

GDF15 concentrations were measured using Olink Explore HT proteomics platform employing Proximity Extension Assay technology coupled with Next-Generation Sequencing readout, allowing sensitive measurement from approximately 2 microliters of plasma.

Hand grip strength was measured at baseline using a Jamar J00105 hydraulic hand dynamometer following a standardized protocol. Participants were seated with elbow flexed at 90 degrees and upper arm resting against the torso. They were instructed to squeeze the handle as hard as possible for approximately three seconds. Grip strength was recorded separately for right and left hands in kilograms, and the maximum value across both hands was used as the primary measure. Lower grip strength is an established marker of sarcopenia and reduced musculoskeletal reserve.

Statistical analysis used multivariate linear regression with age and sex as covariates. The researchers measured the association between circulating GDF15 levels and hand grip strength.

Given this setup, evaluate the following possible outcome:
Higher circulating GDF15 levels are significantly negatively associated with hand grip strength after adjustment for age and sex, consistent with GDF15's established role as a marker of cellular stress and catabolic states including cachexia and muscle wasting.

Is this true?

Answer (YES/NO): YES